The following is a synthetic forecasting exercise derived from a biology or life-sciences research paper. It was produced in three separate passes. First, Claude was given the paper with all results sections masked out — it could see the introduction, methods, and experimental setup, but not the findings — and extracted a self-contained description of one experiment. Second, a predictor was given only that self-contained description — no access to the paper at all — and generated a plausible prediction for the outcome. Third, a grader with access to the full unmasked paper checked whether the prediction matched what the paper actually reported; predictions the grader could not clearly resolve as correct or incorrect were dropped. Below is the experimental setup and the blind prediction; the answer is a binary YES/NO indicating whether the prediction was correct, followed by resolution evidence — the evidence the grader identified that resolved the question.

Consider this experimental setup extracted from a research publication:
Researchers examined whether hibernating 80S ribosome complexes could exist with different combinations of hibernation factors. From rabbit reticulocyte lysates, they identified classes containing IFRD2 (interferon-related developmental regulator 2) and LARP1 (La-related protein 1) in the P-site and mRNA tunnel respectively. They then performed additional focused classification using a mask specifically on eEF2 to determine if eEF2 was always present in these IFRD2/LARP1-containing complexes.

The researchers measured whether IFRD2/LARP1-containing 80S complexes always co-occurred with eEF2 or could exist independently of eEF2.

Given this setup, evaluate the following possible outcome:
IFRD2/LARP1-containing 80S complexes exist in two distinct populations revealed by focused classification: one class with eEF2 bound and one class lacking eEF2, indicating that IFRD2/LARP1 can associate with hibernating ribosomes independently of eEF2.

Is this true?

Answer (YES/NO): YES